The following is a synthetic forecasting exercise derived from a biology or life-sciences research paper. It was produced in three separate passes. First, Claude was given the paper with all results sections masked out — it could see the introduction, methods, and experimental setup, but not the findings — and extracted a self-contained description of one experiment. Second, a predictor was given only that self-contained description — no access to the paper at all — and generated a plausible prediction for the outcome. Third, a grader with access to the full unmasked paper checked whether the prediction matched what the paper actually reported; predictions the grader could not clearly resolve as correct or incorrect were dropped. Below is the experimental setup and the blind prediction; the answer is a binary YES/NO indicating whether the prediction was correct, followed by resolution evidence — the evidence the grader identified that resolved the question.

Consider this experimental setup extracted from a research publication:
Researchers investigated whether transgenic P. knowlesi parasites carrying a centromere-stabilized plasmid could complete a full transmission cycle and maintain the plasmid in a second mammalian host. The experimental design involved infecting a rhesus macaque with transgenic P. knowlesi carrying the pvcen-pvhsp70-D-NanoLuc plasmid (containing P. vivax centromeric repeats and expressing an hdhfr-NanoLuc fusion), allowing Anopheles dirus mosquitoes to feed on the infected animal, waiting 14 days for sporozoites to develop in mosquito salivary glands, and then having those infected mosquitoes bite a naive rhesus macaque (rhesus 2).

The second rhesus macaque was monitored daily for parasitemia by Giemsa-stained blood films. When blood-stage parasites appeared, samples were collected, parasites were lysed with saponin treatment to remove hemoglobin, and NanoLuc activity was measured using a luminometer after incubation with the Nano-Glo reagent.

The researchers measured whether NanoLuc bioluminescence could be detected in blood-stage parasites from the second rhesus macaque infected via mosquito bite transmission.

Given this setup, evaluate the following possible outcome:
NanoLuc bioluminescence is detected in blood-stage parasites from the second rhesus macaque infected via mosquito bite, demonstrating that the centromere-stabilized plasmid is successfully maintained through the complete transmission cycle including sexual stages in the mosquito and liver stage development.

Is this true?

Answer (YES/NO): YES